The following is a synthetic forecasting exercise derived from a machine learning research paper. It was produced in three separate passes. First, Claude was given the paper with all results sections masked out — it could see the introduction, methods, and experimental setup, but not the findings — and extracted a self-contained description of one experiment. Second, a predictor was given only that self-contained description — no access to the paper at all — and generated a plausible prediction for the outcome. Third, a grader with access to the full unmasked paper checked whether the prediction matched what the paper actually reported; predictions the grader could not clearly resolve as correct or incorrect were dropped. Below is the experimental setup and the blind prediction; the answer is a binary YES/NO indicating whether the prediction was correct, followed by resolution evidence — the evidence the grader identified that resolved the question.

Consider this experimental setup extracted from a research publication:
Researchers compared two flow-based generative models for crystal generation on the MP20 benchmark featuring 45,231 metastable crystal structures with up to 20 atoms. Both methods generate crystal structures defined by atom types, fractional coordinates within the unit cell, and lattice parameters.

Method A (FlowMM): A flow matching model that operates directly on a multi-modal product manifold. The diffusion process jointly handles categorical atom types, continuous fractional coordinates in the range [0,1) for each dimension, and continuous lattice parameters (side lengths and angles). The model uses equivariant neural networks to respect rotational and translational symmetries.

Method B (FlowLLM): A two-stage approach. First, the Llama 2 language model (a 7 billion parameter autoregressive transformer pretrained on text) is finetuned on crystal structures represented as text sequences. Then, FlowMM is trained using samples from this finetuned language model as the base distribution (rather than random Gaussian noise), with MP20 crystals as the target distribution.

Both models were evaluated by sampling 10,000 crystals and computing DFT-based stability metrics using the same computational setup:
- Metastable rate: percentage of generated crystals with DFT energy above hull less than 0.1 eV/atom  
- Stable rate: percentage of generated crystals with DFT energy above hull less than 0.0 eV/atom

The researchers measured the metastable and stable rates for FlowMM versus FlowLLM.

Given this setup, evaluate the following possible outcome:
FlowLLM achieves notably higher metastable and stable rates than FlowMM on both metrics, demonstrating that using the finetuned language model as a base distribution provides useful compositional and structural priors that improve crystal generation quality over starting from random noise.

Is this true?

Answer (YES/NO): YES